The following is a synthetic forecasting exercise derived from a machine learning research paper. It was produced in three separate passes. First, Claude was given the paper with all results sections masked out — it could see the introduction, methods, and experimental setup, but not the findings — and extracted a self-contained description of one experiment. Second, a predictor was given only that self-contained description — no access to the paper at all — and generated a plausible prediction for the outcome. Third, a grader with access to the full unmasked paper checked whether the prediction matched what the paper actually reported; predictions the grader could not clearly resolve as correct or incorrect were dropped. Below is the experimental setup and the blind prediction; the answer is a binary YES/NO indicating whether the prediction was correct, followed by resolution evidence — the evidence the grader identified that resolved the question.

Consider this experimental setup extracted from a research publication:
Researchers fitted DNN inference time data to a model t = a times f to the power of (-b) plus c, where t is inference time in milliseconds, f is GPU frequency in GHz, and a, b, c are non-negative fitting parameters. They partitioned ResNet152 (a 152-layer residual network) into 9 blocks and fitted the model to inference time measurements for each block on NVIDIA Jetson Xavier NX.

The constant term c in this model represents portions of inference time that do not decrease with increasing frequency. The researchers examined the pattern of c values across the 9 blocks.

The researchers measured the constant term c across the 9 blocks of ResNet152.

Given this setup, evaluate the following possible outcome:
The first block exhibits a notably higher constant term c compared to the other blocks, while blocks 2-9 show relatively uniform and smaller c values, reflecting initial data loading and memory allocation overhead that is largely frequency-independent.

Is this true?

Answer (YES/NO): NO